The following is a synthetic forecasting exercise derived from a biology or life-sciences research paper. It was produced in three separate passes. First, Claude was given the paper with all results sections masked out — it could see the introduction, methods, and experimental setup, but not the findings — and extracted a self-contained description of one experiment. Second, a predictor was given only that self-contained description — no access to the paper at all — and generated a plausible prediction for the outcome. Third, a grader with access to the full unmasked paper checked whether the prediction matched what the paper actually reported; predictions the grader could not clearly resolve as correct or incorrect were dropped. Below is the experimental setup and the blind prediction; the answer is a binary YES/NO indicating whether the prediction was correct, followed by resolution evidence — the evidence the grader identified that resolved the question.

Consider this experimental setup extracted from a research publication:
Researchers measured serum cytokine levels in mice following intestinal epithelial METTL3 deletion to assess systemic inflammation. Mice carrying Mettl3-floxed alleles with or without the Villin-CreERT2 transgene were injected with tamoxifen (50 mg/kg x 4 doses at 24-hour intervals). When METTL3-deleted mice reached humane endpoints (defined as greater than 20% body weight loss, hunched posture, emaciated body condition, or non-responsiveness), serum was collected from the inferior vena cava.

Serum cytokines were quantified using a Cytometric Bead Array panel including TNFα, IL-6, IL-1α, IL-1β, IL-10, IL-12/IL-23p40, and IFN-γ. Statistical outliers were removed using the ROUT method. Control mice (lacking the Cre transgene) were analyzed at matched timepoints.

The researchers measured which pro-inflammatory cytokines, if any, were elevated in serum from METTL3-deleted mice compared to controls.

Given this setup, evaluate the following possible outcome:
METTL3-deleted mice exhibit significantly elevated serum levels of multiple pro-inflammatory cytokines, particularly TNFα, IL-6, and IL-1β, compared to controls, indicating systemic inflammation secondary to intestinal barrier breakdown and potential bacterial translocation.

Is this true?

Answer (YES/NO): NO